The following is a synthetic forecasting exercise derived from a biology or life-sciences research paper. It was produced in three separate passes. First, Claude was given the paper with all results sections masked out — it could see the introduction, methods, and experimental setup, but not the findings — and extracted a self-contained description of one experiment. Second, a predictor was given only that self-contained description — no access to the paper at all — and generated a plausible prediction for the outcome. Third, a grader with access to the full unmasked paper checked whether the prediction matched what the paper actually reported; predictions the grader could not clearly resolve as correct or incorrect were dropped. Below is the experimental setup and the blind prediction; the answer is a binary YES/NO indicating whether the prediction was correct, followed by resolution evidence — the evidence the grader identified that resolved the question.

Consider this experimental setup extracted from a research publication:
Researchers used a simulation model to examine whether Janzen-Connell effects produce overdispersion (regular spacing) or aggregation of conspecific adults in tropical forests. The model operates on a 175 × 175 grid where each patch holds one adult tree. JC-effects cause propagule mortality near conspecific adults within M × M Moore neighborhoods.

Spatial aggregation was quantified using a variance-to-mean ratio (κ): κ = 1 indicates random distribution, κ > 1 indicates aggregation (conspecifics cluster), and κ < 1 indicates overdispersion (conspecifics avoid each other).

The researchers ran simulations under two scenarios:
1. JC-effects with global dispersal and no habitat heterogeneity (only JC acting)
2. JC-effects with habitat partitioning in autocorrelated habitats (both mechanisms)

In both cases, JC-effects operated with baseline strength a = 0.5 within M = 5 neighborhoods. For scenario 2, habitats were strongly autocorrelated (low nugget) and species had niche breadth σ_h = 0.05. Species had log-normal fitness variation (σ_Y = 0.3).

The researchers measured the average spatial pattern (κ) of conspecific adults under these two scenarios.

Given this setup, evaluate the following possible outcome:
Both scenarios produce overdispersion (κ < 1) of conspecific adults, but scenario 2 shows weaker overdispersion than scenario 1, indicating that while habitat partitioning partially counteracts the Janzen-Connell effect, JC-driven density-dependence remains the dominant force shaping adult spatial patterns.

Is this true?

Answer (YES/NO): NO